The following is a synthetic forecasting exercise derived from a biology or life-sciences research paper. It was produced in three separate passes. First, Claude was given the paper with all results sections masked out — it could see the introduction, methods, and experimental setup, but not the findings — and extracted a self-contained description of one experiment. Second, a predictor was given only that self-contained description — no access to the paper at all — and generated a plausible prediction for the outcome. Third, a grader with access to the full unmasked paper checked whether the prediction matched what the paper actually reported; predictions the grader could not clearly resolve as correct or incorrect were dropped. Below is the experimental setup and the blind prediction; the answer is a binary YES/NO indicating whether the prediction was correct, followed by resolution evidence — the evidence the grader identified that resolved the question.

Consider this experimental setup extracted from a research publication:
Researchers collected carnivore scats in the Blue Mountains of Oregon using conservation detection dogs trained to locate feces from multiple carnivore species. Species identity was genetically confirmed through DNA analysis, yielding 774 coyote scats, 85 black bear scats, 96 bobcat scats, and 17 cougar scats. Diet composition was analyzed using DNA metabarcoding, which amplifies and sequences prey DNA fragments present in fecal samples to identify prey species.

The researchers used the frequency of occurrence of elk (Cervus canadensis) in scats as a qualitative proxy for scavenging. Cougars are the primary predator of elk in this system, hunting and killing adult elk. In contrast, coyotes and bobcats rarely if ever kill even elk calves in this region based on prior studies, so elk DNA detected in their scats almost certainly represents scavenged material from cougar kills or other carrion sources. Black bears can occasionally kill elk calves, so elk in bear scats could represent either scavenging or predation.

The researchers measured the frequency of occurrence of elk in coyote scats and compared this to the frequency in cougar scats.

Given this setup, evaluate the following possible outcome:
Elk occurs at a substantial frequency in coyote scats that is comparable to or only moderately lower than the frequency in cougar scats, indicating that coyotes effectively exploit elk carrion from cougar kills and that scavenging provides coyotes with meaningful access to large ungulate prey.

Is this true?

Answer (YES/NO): YES